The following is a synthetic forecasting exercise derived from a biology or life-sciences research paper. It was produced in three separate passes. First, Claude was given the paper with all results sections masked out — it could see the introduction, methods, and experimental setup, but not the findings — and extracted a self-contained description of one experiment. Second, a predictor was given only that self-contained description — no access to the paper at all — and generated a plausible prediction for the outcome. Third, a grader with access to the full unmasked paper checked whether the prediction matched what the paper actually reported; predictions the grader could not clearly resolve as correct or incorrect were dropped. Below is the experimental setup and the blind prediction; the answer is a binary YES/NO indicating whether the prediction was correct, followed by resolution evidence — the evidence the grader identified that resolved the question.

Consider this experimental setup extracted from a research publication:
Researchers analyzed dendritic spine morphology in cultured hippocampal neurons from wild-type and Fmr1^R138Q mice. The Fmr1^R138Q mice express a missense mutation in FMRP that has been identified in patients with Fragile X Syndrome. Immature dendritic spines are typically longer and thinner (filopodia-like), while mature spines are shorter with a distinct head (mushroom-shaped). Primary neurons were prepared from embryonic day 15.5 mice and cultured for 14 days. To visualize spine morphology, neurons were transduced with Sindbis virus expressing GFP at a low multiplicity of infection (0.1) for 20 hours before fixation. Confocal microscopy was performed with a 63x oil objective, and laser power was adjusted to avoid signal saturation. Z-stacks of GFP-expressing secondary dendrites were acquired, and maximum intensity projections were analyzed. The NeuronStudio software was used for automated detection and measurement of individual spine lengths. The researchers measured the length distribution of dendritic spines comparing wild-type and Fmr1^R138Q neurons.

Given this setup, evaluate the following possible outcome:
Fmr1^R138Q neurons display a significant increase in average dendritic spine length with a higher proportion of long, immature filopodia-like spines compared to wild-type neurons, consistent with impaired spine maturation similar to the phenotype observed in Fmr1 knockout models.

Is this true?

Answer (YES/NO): NO